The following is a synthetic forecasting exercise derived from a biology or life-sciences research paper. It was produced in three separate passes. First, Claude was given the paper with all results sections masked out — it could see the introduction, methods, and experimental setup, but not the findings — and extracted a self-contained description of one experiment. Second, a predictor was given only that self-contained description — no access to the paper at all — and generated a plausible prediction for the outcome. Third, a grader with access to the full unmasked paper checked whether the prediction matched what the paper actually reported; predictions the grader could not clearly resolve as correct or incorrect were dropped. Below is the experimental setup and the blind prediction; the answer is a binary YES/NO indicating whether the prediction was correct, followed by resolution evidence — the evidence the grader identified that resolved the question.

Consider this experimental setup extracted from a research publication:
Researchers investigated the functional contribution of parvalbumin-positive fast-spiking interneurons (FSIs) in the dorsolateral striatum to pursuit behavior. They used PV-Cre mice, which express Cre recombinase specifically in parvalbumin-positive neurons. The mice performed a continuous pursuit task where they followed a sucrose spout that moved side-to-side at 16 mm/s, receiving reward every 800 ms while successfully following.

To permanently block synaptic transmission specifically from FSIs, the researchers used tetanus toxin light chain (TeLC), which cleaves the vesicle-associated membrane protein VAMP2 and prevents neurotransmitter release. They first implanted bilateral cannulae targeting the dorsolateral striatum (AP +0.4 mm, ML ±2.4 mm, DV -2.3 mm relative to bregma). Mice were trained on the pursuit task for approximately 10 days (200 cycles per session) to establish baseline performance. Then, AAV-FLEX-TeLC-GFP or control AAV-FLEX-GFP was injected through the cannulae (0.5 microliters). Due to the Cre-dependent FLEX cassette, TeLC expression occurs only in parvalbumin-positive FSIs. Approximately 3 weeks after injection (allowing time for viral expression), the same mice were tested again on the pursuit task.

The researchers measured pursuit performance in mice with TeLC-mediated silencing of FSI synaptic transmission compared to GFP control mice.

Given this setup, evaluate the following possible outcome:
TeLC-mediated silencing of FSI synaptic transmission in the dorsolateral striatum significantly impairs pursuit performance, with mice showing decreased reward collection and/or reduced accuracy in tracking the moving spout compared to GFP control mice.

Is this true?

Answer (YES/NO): YES